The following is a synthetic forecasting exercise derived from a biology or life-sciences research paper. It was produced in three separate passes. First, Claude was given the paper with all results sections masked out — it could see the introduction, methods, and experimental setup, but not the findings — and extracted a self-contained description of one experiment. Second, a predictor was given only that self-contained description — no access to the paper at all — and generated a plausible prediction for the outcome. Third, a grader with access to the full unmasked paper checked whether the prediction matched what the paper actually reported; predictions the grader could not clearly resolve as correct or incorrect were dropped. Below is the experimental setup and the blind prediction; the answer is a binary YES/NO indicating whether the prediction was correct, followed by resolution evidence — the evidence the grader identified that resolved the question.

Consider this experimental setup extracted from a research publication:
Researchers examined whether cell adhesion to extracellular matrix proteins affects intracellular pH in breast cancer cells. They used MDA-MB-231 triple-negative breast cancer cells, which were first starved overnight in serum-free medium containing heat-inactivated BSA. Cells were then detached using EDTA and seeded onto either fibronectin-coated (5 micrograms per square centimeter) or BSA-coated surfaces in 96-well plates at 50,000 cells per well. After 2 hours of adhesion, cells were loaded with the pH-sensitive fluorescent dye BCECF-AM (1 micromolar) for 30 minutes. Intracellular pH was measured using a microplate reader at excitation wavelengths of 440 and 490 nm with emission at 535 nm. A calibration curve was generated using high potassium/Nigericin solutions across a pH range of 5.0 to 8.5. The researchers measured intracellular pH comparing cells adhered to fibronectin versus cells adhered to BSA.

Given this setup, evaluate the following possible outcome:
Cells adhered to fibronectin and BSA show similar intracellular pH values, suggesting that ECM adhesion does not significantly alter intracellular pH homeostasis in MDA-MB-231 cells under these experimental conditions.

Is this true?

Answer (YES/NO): NO